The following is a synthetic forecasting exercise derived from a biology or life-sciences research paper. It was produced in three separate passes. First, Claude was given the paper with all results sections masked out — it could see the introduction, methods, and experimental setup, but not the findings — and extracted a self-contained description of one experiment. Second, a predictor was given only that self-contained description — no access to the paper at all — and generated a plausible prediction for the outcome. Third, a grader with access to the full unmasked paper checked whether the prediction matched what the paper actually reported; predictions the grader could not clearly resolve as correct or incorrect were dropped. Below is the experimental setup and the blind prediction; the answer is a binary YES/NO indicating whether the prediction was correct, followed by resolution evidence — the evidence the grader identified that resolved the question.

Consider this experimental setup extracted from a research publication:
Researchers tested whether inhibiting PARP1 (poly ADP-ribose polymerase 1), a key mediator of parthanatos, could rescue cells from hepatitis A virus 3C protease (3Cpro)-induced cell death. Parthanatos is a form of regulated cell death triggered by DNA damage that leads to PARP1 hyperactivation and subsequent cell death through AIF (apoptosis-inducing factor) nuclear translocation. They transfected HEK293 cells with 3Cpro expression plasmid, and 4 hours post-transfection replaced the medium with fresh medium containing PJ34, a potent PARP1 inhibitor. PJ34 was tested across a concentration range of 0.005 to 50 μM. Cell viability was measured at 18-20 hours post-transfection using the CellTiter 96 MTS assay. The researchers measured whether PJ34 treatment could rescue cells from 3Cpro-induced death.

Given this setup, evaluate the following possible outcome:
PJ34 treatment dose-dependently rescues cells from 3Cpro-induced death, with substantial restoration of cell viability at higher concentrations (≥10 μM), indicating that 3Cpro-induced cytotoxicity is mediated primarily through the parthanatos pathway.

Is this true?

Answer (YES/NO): NO